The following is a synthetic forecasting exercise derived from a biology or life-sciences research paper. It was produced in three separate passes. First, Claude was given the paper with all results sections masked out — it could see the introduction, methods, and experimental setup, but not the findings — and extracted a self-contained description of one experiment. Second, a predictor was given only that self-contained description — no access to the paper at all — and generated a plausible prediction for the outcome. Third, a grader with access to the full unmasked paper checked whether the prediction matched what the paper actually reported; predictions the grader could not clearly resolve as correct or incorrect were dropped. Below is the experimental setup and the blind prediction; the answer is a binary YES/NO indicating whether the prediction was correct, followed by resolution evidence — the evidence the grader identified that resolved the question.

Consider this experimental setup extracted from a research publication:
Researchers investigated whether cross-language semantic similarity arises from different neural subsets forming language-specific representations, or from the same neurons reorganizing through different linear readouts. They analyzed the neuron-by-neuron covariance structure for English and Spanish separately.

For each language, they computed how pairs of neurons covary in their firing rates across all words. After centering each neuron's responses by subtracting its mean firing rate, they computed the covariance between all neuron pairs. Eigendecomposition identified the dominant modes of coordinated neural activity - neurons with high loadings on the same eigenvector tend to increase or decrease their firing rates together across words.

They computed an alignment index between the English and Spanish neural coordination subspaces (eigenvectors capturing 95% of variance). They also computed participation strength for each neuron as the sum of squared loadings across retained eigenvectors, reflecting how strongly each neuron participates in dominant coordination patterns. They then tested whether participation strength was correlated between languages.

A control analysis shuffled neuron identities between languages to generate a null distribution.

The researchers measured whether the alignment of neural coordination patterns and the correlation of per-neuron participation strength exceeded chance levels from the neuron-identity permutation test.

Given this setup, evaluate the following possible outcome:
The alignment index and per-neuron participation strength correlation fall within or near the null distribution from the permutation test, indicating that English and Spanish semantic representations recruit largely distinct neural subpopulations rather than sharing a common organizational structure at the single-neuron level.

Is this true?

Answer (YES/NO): NO